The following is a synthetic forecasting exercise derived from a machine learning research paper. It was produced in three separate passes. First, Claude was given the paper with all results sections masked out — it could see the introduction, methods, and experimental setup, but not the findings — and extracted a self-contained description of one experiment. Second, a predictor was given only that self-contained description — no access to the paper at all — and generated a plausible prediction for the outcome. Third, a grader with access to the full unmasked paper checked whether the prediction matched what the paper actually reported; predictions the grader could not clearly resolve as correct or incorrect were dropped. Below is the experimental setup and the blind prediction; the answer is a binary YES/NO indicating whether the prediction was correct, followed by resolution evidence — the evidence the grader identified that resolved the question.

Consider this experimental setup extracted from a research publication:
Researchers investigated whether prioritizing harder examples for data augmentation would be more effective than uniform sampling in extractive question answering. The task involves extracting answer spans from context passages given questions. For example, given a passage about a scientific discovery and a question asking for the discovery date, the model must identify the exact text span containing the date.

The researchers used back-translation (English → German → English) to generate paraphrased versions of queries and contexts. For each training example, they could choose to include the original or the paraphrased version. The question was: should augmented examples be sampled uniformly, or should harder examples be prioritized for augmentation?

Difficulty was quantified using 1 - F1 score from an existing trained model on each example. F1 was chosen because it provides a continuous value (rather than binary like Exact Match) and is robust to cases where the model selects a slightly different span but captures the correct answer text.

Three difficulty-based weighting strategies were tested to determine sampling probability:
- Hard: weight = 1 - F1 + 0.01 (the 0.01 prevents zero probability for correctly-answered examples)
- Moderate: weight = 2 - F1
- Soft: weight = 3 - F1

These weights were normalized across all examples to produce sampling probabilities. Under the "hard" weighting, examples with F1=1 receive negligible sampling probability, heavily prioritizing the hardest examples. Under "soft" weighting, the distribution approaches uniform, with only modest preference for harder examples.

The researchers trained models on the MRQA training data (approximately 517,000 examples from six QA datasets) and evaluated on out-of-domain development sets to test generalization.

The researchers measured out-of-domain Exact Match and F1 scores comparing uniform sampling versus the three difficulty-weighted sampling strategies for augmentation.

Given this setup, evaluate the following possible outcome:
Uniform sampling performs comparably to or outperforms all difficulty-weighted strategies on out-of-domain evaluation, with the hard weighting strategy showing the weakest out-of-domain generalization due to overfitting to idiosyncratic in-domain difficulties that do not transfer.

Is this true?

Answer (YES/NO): YES